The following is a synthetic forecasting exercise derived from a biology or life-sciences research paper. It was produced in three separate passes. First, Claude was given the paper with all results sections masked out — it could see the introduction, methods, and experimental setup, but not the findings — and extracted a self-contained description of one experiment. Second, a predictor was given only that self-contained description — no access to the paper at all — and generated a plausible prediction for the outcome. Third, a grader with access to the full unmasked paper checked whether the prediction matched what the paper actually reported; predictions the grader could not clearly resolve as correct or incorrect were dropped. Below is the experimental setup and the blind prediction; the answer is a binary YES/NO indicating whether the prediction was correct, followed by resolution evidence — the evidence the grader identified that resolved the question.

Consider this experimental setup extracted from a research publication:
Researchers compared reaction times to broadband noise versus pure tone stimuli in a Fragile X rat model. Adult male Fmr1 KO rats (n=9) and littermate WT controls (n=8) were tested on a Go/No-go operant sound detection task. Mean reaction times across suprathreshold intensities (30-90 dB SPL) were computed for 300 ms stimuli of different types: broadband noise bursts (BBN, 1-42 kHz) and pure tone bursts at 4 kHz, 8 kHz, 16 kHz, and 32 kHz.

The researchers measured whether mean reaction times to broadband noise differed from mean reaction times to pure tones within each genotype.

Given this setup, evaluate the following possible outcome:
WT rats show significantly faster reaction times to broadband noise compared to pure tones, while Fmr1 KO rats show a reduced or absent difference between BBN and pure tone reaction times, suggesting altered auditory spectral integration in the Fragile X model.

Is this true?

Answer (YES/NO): NO